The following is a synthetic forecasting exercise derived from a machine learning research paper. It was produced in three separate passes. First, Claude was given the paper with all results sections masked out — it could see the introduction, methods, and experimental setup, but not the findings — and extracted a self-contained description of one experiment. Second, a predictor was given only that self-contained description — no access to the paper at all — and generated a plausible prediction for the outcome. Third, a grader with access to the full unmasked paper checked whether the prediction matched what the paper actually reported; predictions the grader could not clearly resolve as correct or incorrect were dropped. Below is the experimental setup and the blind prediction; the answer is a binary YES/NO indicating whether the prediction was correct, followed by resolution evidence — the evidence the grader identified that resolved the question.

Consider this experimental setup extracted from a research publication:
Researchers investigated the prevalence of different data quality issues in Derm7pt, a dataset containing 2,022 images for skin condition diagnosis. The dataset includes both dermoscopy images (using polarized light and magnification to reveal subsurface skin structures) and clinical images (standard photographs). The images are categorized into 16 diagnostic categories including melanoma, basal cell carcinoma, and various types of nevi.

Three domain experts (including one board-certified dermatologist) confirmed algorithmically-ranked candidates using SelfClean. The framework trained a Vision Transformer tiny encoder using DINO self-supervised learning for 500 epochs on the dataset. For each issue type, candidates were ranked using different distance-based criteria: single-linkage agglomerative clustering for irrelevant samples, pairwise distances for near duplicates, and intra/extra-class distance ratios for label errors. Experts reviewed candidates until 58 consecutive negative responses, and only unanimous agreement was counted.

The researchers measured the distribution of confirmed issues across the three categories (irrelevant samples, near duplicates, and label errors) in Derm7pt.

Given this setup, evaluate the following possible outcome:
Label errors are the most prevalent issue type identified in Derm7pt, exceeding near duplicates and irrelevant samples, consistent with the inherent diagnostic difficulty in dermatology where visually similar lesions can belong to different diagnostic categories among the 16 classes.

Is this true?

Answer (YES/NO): NO